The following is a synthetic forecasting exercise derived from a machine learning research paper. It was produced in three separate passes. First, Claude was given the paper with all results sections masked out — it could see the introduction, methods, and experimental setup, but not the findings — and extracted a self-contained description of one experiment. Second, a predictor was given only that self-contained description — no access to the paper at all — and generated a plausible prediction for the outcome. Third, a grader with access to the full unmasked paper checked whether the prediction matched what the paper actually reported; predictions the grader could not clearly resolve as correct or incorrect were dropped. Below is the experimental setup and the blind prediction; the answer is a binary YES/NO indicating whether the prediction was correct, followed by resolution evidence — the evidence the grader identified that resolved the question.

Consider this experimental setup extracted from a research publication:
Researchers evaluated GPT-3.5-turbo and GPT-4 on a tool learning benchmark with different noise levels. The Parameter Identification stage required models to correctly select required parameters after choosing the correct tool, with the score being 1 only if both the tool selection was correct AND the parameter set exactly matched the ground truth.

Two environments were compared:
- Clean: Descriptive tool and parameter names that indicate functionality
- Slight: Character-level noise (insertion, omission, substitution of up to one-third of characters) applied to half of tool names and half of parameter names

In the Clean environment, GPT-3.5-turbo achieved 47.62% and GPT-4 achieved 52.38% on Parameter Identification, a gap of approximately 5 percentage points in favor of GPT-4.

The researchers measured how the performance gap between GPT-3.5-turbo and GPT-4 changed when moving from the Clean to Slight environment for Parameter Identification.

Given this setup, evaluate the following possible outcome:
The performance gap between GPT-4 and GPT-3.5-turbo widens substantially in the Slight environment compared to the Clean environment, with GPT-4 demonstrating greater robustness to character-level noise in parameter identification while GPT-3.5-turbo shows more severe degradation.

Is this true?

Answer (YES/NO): YES